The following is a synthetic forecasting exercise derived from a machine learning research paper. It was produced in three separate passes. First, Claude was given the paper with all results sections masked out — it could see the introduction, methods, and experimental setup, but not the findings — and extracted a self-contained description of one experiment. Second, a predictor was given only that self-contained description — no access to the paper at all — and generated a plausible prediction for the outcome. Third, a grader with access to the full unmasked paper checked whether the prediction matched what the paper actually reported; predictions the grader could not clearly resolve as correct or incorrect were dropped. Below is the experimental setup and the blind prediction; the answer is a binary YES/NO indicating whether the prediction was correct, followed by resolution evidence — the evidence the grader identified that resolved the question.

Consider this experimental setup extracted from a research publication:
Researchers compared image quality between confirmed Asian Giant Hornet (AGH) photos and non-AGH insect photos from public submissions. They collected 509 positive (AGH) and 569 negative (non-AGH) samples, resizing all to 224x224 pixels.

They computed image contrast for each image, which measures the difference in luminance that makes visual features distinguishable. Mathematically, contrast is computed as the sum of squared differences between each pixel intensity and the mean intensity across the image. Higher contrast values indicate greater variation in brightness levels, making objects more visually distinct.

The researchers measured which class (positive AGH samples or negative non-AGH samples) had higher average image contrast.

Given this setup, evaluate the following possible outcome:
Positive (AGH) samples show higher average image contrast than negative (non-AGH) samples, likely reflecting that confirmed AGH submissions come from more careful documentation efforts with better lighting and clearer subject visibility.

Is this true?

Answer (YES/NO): NO